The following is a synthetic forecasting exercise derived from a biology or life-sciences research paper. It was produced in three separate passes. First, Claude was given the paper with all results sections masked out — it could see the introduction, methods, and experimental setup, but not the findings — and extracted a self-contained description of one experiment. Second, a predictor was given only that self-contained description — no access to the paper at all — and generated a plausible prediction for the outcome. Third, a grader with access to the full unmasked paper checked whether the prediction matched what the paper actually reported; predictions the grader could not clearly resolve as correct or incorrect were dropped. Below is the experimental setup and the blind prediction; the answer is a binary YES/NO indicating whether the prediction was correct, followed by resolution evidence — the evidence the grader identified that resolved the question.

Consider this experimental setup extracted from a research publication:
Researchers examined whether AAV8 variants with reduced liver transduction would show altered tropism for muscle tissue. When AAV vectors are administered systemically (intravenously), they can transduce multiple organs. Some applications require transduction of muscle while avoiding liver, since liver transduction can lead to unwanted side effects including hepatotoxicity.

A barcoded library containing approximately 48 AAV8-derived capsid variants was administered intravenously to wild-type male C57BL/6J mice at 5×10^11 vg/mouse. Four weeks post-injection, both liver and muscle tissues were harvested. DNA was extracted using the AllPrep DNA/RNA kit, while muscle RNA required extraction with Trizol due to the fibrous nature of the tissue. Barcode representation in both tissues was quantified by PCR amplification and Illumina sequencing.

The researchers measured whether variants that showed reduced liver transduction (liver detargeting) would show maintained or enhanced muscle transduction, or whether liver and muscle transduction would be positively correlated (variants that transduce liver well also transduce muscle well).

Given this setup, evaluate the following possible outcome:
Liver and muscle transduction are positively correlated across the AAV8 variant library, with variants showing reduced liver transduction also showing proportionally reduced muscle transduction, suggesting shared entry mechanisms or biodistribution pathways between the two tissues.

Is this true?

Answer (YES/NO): NO